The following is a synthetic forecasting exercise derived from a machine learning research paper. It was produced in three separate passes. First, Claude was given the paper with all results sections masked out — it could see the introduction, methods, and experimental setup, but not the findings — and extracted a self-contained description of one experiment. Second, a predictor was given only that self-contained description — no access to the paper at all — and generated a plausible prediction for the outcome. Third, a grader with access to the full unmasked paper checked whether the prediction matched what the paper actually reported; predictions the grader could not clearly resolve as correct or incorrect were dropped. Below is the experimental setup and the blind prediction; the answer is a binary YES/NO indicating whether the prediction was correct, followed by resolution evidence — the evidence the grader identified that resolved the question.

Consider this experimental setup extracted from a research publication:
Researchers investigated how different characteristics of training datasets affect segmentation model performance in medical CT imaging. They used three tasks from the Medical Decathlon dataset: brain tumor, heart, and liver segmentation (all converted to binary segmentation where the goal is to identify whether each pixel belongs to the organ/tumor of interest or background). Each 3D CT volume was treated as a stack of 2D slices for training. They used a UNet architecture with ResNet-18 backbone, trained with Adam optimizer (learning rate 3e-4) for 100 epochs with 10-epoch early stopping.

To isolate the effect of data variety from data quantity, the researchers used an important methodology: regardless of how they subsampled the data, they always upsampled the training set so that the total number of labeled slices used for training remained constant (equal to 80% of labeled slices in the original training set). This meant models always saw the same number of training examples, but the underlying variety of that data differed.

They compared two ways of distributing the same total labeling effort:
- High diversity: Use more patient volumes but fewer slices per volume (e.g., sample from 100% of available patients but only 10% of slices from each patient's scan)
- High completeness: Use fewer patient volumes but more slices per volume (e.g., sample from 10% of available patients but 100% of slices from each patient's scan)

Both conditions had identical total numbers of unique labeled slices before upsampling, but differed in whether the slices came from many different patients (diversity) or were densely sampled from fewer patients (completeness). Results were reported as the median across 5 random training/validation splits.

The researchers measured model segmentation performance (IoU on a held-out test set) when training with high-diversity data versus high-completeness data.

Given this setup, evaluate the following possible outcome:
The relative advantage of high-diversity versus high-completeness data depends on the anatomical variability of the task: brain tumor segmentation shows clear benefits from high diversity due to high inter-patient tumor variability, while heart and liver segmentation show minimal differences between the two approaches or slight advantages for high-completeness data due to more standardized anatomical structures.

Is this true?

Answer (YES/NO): NO